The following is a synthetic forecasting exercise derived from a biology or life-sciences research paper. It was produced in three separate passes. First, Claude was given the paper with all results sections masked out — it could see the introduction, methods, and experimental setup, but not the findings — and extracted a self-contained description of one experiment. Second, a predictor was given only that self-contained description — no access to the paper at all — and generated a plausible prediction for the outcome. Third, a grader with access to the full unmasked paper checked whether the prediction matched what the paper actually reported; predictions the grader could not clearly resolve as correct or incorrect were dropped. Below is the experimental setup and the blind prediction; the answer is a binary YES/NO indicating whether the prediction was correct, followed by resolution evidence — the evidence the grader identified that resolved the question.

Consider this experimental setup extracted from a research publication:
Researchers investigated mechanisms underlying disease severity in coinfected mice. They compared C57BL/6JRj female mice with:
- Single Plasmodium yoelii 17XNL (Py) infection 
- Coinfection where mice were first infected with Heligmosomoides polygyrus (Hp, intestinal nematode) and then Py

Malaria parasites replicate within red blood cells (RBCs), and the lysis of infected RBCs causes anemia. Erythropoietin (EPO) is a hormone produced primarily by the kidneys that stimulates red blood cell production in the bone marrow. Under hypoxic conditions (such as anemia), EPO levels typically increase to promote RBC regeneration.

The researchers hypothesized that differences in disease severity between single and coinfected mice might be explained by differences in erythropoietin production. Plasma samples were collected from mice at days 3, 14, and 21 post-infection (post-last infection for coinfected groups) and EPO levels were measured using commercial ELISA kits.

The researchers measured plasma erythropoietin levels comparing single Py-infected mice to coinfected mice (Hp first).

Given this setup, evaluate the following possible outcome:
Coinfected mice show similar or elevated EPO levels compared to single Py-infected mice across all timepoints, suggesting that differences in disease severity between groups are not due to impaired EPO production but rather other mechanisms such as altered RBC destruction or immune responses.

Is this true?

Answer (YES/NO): YES